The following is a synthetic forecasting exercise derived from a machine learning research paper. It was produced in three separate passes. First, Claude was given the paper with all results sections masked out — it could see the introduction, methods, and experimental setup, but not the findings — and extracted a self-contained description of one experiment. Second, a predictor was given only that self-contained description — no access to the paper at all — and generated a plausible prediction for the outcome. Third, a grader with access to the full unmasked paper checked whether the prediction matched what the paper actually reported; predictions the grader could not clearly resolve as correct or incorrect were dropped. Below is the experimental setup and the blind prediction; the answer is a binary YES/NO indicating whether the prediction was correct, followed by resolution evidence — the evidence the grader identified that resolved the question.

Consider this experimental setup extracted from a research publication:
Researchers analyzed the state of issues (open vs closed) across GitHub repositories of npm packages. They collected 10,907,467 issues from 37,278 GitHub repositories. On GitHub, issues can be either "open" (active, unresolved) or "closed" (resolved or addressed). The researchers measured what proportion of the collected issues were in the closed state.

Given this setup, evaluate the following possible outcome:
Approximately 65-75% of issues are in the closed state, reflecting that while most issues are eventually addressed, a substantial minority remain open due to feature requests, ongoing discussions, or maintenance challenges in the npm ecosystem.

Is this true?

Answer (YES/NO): NO